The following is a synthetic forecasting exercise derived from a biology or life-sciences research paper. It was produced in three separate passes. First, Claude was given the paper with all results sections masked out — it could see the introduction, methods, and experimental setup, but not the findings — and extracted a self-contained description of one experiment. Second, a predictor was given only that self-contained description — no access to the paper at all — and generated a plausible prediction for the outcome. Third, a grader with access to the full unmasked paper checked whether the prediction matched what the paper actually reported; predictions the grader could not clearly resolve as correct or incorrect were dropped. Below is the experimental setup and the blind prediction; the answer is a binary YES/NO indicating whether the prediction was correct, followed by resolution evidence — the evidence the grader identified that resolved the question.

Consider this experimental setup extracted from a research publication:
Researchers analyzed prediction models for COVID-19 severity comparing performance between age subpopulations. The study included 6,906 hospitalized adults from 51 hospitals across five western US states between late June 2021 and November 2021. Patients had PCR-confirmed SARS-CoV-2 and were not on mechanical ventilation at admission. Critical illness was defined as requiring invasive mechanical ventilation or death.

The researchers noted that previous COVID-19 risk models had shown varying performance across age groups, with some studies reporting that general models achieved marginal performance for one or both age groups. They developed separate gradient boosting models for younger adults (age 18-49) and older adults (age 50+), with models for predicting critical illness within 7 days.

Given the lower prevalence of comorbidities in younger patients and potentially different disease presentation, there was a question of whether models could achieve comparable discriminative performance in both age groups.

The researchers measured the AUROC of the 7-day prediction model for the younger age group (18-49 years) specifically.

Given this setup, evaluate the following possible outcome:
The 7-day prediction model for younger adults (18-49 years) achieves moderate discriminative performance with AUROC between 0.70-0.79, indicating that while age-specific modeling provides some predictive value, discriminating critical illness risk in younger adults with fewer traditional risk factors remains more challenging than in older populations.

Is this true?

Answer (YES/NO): NO